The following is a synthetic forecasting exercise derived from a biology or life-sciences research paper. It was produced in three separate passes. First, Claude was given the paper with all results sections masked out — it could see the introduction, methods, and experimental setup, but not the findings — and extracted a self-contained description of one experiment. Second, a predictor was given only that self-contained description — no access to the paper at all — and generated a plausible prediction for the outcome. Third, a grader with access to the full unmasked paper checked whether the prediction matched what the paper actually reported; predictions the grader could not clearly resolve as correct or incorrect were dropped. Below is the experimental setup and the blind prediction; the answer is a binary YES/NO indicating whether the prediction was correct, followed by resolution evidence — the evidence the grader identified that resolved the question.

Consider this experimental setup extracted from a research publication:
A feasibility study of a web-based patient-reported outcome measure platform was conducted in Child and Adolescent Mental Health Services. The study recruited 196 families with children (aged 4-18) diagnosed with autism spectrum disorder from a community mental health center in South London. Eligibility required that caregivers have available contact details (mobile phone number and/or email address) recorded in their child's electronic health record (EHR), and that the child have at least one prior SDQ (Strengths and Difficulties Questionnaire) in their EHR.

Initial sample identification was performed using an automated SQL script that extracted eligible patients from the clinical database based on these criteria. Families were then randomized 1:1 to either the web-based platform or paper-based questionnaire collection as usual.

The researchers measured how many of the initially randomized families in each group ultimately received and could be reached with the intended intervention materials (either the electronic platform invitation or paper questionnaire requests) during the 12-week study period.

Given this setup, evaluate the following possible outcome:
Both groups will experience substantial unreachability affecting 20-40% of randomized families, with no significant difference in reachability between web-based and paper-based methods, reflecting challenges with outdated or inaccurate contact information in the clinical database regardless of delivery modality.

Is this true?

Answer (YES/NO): YES